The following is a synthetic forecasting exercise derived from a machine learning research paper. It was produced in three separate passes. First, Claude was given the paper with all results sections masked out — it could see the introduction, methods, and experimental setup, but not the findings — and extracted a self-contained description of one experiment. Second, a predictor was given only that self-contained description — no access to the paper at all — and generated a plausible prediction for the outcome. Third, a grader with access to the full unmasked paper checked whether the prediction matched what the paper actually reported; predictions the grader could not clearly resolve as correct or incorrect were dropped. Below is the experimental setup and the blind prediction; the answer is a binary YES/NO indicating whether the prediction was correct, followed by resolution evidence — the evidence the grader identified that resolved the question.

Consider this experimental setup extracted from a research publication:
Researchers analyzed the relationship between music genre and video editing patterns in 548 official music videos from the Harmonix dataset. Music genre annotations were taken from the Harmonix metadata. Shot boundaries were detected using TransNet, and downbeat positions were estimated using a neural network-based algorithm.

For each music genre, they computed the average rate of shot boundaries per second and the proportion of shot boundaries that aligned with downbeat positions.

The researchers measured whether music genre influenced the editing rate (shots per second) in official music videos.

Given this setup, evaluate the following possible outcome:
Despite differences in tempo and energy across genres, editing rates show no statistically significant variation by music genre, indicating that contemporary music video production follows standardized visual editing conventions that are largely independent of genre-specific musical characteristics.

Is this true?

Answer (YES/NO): NO